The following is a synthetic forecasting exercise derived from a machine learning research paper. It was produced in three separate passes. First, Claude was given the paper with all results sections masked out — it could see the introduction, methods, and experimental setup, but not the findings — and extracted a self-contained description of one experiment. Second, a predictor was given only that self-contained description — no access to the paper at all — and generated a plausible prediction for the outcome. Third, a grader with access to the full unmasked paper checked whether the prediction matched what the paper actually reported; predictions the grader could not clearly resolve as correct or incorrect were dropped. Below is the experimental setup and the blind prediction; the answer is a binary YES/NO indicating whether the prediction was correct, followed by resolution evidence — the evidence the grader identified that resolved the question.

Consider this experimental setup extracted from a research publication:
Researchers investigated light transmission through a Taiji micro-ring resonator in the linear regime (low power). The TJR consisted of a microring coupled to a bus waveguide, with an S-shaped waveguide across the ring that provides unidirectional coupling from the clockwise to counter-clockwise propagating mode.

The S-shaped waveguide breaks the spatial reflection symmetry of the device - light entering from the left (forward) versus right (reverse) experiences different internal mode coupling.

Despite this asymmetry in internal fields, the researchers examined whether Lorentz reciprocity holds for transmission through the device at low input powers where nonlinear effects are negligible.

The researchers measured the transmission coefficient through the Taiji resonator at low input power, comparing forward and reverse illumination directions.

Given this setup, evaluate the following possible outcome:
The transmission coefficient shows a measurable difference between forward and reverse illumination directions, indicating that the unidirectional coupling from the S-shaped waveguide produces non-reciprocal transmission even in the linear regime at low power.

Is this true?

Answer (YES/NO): NO